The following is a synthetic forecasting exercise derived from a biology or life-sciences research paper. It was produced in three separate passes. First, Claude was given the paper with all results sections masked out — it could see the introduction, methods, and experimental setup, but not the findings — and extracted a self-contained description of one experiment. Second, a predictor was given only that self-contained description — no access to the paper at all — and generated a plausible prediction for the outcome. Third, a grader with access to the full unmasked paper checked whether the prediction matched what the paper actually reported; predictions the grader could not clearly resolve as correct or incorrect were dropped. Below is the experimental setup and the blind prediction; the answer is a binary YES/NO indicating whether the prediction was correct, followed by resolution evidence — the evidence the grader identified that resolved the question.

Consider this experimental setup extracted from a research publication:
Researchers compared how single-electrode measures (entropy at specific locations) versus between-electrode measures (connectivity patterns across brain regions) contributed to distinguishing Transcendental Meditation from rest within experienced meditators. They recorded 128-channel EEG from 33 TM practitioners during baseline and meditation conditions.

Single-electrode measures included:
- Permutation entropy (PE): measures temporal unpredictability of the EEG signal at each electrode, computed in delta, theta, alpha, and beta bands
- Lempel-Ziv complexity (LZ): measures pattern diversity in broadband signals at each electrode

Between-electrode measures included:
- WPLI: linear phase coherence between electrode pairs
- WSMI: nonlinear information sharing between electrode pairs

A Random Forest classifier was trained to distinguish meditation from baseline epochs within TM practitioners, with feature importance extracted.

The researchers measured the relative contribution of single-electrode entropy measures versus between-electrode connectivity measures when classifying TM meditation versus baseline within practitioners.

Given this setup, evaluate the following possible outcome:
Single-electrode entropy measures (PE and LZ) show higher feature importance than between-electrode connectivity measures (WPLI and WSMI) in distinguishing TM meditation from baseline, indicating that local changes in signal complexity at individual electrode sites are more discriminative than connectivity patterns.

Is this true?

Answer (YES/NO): NO